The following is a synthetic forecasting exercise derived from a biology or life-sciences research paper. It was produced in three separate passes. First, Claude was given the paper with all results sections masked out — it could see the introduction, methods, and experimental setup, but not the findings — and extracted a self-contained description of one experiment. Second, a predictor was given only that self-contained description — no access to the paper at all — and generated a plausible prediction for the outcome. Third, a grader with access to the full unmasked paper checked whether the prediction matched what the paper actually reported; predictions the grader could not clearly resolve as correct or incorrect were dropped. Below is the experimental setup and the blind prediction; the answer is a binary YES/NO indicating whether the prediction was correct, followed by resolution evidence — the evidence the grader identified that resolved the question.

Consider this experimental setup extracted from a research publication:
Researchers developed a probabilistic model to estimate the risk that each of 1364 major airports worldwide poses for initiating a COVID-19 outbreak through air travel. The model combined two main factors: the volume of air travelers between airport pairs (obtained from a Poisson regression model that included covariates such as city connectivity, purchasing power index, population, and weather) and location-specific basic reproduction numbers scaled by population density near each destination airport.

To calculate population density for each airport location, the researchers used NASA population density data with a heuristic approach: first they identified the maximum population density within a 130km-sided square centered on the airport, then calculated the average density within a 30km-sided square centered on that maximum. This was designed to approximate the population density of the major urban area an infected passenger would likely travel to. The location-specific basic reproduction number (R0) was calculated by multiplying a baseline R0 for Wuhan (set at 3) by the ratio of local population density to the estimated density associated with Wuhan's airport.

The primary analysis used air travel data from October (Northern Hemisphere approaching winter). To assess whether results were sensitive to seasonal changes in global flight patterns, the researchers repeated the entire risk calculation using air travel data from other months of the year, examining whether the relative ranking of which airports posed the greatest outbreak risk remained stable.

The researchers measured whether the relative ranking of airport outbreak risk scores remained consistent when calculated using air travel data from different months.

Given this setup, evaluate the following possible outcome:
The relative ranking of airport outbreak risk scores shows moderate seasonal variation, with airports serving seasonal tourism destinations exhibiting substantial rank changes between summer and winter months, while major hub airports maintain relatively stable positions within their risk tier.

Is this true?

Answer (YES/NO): NO